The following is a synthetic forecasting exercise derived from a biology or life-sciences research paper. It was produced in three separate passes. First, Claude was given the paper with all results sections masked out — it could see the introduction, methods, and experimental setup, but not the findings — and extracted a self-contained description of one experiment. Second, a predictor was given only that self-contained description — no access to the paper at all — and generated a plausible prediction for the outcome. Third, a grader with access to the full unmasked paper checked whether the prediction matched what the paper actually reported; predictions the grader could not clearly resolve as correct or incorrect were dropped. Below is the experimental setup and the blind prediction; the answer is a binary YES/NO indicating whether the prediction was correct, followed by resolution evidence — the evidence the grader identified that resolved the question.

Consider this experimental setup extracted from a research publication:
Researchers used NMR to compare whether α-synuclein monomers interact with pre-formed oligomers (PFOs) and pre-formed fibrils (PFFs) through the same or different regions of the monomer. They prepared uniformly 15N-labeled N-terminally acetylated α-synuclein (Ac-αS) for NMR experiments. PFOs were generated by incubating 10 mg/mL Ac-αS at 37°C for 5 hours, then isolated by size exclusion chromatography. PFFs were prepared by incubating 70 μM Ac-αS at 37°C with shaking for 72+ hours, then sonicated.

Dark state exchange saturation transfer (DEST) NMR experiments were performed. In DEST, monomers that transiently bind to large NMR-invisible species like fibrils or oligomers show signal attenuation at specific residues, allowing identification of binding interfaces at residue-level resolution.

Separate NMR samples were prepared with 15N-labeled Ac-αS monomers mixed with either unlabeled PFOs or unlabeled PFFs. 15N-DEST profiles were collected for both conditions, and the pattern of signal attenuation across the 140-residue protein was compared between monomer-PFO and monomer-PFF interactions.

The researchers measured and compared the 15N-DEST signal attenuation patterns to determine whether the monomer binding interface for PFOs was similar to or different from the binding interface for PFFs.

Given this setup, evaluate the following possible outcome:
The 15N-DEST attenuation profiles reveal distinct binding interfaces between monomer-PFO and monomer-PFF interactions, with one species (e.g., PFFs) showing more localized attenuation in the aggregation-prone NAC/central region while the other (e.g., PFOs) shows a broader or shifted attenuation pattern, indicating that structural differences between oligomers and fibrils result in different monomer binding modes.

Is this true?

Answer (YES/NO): NO